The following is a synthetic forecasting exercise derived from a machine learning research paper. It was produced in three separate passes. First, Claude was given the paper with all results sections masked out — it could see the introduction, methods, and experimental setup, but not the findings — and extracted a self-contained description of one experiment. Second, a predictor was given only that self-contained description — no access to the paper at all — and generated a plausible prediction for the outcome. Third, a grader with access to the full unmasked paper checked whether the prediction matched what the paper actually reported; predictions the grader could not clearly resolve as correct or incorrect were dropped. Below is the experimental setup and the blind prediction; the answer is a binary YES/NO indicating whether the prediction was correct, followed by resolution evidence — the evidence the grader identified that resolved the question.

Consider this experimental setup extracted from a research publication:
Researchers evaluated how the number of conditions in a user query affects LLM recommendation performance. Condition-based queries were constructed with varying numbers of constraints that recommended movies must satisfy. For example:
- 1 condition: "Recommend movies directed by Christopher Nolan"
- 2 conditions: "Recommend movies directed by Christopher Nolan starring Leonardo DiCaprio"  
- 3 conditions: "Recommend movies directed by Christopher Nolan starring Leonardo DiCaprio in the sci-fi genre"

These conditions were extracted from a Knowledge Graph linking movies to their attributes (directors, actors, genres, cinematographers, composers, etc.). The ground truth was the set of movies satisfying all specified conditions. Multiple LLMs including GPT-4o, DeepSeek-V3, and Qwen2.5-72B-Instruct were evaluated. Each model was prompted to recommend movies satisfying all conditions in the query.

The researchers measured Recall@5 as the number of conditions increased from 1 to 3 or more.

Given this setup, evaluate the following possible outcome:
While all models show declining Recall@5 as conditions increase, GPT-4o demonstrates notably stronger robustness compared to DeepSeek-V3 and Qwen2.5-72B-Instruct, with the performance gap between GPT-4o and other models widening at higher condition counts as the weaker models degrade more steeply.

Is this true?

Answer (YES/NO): NO